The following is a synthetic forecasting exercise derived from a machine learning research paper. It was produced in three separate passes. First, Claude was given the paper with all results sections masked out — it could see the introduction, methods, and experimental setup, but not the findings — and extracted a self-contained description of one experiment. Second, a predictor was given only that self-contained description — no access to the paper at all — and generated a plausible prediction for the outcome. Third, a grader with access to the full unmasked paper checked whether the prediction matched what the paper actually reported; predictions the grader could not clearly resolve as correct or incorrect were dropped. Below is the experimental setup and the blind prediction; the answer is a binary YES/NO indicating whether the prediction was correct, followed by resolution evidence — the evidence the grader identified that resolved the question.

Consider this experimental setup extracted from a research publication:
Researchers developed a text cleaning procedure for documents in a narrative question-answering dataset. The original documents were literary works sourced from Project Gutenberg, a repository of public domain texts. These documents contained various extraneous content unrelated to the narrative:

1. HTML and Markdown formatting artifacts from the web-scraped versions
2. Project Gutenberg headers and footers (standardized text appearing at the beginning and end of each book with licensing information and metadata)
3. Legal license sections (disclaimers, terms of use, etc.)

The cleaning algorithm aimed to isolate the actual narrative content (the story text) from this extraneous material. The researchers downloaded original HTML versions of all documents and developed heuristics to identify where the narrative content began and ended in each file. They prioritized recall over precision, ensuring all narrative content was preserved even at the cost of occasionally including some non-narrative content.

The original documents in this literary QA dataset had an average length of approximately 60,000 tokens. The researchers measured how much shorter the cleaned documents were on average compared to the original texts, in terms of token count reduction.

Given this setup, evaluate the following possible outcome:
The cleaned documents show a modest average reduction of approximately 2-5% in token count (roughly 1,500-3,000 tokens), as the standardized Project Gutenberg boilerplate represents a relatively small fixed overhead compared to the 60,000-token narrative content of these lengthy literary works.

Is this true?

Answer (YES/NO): YES